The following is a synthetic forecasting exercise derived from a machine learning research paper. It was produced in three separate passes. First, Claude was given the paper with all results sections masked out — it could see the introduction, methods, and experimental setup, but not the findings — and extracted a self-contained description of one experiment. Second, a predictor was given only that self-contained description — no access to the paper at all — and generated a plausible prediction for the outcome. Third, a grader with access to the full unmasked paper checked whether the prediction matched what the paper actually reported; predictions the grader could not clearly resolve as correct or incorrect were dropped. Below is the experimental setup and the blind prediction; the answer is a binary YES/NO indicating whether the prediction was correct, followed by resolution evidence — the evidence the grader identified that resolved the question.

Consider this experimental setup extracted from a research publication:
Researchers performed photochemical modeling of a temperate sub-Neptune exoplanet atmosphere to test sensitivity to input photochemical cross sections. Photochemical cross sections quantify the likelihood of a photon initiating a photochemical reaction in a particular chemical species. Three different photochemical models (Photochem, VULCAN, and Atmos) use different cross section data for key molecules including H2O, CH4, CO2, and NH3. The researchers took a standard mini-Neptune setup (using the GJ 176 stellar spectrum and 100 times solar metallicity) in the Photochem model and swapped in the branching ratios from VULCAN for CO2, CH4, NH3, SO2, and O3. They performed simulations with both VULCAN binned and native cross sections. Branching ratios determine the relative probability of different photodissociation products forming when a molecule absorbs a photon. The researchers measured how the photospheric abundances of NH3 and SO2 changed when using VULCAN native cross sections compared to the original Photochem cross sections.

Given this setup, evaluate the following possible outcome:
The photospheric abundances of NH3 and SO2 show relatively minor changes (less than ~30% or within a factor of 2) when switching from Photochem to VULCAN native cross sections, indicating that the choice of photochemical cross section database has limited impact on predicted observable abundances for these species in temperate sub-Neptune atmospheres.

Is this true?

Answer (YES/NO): NO